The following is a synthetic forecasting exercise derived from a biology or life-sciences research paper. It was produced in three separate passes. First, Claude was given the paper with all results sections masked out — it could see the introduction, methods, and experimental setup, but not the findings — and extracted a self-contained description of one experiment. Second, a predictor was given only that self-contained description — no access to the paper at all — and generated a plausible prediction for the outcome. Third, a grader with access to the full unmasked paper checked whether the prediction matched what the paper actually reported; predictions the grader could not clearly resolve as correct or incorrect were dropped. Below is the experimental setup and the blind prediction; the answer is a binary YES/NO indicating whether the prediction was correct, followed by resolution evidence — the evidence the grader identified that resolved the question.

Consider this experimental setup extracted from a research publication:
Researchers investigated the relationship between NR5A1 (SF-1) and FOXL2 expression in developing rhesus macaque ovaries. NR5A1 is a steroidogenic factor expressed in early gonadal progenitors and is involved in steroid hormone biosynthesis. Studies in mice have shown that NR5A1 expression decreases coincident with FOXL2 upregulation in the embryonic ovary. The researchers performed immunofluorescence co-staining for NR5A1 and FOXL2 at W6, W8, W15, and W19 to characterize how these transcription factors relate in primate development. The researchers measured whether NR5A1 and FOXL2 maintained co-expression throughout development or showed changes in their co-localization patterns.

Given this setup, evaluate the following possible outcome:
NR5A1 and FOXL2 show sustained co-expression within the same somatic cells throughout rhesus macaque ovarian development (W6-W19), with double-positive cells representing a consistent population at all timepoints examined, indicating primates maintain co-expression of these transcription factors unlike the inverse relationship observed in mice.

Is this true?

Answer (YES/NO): NO